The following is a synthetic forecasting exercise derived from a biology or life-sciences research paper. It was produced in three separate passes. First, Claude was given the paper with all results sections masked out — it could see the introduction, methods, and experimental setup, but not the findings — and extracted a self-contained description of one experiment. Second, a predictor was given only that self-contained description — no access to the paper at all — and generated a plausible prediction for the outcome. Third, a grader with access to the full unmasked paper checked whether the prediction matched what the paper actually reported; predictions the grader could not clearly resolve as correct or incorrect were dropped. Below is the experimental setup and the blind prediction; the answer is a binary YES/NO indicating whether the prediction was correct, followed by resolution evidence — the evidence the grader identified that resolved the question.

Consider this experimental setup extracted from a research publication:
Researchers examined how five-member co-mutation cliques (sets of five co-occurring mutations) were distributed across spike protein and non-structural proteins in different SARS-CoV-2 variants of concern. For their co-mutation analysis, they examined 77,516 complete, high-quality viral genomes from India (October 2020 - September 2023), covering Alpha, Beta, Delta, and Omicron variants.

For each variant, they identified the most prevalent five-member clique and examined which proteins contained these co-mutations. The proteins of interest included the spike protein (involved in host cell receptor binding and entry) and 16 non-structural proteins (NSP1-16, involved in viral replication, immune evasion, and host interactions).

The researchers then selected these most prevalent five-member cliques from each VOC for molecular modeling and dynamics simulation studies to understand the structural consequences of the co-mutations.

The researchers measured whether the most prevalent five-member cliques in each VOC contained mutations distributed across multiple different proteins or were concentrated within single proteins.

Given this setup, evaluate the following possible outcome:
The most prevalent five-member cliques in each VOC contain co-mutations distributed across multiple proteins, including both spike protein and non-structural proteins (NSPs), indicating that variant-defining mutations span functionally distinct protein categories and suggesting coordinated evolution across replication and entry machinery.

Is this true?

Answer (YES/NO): YES